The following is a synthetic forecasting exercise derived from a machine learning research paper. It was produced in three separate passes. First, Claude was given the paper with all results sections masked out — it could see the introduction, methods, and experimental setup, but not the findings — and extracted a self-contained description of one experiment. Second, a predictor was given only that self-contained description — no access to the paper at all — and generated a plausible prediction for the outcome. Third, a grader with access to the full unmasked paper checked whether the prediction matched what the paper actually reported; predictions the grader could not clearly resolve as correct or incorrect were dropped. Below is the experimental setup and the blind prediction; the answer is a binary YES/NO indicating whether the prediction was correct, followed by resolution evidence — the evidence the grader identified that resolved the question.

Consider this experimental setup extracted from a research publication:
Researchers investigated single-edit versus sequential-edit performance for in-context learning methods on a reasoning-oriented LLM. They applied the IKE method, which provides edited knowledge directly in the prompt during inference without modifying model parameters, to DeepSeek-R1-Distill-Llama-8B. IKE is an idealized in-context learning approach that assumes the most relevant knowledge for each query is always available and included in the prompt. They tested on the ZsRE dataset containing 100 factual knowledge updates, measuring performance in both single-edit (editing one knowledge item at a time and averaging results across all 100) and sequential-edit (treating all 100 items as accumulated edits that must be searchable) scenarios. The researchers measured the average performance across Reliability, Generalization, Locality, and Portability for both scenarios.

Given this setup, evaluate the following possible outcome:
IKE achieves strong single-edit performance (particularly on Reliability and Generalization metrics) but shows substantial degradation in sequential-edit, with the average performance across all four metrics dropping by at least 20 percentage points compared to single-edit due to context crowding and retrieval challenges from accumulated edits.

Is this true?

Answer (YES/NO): NO